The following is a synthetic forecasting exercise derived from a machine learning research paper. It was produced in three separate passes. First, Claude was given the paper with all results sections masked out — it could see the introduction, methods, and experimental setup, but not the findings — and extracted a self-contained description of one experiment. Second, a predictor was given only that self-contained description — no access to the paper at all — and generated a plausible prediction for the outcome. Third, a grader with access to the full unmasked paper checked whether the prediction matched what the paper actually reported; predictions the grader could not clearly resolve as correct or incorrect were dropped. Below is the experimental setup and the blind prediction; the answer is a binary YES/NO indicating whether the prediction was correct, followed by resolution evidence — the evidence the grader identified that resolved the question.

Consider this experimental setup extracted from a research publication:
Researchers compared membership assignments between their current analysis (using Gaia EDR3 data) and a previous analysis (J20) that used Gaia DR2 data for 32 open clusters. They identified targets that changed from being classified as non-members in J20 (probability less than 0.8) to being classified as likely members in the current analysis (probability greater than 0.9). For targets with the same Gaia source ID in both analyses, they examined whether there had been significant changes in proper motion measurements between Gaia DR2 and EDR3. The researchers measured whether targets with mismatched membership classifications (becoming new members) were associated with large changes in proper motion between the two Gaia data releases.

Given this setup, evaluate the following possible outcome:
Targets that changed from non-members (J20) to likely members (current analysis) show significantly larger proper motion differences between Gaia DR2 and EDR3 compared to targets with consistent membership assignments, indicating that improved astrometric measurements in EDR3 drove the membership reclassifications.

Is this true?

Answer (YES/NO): NO